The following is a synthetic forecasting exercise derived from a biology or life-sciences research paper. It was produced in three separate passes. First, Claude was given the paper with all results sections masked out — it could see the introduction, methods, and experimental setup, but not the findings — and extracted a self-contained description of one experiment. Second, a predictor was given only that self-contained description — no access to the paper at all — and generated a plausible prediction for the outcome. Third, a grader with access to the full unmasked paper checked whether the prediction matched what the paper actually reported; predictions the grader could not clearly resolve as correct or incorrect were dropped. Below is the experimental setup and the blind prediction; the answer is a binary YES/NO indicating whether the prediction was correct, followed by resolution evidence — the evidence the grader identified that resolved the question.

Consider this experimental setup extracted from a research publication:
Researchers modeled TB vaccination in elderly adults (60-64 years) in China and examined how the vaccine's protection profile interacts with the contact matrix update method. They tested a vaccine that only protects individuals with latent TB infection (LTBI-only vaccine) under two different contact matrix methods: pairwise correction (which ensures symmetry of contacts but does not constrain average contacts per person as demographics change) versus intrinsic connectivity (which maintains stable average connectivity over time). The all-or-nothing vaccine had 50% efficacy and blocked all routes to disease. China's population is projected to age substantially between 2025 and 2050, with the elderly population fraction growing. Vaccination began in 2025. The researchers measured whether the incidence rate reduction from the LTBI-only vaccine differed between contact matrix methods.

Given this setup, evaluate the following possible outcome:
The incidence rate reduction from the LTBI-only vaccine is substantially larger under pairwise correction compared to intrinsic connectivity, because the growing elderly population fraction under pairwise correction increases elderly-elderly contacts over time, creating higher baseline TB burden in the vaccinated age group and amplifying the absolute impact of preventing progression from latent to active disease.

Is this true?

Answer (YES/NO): NO